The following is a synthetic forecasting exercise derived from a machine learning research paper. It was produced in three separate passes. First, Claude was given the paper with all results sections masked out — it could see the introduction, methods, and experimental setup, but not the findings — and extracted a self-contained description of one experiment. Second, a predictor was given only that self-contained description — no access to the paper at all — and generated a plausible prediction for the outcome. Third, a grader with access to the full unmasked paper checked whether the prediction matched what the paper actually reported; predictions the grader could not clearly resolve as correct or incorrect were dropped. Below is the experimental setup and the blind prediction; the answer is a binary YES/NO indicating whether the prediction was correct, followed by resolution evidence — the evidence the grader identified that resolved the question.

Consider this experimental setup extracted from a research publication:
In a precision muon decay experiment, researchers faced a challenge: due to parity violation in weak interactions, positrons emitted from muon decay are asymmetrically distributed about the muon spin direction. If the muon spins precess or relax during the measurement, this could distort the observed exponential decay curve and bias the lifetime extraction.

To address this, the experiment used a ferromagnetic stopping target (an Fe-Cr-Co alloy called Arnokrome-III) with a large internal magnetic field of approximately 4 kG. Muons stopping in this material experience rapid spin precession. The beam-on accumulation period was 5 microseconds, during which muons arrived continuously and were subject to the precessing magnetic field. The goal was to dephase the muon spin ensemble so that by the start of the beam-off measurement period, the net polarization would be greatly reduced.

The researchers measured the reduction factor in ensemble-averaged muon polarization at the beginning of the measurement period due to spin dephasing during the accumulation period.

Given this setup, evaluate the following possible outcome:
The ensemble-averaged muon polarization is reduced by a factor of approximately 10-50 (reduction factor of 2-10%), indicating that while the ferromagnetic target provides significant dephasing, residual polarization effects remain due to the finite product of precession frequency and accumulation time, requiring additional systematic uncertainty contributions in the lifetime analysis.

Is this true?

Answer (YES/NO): NO